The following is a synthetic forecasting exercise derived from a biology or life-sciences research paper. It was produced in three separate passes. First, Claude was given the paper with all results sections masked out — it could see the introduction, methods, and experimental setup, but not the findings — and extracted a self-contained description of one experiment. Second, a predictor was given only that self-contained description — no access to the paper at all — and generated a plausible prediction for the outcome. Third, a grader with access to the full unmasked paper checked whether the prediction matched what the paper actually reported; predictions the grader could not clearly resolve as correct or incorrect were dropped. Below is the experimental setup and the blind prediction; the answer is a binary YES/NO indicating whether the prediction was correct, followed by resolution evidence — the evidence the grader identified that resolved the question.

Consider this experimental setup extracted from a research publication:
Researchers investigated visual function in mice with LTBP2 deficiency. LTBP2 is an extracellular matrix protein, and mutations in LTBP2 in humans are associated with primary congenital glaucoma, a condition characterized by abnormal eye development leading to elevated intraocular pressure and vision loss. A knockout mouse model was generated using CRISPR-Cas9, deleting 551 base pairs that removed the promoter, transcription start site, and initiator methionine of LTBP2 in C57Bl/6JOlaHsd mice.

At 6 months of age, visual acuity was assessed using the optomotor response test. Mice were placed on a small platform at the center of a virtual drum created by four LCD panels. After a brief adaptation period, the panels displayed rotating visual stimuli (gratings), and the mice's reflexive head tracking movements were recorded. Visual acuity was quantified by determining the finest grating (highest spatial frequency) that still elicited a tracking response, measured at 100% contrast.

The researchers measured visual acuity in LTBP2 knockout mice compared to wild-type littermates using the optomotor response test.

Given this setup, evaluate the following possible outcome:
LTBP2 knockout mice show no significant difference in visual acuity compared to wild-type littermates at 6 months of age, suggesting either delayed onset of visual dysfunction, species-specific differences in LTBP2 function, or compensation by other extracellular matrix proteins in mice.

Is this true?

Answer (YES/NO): NO